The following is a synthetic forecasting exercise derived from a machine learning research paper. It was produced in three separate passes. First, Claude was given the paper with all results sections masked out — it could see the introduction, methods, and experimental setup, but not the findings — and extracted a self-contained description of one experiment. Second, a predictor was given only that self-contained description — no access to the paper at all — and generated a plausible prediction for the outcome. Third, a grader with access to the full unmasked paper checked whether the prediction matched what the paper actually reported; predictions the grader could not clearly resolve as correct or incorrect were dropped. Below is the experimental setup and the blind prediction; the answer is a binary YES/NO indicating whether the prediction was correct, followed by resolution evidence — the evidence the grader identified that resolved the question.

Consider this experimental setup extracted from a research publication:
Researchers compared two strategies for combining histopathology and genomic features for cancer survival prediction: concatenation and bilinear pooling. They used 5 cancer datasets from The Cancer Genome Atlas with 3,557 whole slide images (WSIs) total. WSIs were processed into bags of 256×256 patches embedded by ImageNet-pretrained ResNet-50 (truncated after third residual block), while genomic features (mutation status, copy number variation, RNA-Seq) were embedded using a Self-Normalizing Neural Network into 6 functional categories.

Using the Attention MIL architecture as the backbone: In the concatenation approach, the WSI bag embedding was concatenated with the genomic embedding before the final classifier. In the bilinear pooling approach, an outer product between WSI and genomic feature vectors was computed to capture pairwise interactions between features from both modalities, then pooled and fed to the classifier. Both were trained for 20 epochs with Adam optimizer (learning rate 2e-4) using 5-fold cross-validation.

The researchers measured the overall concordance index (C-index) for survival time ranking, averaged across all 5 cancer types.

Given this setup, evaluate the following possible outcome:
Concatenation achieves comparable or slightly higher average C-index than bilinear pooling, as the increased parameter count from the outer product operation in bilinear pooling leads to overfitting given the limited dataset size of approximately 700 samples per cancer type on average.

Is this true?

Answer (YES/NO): YES